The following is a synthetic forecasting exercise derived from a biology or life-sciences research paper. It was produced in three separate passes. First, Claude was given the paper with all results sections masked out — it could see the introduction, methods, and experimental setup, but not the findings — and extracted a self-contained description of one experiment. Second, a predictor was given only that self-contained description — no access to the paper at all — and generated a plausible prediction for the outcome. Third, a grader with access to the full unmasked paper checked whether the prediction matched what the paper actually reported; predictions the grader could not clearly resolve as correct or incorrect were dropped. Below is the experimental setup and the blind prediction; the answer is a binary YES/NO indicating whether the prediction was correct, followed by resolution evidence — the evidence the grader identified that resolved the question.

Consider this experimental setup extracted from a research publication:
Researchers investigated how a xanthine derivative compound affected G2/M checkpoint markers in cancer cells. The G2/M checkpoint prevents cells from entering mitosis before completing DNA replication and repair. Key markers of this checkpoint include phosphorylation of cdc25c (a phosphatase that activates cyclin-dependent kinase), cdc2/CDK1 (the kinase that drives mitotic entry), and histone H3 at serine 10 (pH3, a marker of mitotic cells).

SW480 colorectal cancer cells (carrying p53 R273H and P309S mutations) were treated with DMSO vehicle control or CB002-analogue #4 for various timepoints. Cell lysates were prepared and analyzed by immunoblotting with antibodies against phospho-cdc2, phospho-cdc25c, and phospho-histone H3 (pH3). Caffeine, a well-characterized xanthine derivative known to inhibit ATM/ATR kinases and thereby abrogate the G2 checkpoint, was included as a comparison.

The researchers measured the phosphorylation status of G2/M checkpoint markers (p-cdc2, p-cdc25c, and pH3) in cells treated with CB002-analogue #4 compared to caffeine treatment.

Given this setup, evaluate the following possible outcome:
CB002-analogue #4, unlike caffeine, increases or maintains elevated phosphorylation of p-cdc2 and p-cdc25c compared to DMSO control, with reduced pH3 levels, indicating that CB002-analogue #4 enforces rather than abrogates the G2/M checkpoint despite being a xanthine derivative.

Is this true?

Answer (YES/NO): NO